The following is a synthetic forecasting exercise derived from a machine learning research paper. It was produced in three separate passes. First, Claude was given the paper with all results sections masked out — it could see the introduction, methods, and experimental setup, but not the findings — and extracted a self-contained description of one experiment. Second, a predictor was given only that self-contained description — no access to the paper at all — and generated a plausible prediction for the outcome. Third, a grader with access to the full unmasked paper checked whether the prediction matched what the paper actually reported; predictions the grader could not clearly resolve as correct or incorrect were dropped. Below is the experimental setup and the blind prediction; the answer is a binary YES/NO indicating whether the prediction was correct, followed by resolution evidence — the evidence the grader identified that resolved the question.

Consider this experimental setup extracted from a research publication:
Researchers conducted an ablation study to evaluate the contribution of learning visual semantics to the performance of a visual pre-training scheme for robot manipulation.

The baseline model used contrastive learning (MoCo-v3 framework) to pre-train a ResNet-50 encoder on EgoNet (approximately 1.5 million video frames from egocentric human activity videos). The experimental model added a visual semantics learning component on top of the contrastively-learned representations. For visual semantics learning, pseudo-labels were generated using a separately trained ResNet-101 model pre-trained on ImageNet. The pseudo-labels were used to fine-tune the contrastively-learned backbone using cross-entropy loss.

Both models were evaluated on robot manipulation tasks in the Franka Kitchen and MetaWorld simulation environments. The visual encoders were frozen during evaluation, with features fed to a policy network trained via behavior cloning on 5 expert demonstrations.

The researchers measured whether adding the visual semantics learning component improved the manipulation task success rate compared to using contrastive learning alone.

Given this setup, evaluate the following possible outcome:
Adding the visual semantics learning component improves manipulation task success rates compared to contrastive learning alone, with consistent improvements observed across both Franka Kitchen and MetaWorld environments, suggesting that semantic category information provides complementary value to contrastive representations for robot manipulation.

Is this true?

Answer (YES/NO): YES